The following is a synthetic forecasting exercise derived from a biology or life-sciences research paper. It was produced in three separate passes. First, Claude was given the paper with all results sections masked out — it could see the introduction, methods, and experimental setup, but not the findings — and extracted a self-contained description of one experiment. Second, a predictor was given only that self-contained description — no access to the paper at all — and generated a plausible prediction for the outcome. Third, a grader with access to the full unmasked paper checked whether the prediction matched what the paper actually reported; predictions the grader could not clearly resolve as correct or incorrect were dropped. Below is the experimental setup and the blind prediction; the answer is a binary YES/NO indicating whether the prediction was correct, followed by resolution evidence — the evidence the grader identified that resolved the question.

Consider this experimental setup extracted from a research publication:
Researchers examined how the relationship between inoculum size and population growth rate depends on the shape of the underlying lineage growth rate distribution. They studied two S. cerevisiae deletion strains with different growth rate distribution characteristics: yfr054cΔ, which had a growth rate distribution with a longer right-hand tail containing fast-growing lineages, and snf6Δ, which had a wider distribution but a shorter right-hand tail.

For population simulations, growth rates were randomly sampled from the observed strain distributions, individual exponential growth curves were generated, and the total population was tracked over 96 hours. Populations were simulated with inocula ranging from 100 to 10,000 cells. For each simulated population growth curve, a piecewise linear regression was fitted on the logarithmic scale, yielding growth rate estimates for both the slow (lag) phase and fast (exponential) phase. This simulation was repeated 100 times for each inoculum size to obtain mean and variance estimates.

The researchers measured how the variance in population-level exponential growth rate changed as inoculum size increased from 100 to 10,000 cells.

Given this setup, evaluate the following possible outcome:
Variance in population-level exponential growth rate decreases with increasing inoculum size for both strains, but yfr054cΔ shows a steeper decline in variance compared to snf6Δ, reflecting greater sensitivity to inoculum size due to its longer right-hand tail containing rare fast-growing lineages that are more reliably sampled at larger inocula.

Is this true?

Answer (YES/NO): NO